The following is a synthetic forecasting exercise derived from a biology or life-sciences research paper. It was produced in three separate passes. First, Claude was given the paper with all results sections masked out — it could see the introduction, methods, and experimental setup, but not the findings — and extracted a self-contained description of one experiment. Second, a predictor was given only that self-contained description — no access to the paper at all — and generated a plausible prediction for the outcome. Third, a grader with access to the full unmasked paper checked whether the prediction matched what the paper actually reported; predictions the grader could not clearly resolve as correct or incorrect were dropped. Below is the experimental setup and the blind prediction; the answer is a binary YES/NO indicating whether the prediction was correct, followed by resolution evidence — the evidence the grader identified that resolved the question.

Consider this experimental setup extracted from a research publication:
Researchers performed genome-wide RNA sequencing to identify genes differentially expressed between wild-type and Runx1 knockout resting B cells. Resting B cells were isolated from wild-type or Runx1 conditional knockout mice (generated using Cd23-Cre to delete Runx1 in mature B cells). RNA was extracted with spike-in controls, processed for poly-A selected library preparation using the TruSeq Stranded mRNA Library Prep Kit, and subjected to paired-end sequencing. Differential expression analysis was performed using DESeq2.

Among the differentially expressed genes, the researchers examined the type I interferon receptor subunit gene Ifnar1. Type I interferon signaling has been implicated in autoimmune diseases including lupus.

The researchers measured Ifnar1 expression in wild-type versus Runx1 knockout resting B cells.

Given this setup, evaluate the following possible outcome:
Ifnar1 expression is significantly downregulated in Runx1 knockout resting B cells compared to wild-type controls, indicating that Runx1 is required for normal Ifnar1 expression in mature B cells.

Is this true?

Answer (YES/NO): NO